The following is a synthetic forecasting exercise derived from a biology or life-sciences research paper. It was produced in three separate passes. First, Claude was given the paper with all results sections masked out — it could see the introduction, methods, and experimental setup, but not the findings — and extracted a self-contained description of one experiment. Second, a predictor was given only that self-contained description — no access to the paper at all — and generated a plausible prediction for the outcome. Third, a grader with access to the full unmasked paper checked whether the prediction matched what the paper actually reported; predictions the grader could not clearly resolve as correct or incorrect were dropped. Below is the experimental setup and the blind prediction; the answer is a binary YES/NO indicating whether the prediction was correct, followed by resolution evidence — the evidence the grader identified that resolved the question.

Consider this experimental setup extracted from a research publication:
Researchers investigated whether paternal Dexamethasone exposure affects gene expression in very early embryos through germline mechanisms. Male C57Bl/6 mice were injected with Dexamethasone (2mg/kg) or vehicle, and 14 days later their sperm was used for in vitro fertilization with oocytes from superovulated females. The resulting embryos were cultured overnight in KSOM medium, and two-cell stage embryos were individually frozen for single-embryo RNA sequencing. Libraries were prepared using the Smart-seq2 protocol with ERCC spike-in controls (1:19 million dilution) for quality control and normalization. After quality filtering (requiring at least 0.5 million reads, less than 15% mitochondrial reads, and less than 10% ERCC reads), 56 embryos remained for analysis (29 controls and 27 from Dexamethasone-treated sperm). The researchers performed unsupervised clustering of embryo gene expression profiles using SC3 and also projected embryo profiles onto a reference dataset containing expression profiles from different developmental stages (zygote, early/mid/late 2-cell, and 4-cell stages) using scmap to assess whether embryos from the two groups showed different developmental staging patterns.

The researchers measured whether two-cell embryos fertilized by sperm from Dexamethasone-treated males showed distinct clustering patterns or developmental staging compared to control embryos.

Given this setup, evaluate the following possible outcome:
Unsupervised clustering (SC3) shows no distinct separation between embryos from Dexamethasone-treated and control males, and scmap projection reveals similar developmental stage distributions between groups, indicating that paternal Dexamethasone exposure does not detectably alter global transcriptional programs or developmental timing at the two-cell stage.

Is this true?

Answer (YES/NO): NO